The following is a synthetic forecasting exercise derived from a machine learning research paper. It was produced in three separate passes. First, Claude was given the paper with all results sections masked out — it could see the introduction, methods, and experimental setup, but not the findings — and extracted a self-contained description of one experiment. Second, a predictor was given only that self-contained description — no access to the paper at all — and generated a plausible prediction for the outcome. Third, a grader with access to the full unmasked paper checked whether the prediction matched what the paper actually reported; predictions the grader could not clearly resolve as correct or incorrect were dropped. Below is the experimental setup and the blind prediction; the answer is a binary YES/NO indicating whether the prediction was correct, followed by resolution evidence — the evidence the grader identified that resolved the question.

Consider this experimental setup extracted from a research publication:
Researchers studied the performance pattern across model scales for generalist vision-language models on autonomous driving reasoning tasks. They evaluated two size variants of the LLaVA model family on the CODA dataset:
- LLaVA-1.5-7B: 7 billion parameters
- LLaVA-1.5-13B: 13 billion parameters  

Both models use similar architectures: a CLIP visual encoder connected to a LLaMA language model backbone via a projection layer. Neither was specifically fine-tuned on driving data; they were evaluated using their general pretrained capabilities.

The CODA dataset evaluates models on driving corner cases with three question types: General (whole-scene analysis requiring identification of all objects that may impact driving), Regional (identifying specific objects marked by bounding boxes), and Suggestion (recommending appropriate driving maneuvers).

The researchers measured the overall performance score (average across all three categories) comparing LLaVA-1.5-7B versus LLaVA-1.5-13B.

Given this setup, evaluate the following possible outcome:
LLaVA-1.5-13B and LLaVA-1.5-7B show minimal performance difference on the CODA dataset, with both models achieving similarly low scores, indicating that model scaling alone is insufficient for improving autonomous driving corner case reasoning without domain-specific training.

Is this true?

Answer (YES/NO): NO